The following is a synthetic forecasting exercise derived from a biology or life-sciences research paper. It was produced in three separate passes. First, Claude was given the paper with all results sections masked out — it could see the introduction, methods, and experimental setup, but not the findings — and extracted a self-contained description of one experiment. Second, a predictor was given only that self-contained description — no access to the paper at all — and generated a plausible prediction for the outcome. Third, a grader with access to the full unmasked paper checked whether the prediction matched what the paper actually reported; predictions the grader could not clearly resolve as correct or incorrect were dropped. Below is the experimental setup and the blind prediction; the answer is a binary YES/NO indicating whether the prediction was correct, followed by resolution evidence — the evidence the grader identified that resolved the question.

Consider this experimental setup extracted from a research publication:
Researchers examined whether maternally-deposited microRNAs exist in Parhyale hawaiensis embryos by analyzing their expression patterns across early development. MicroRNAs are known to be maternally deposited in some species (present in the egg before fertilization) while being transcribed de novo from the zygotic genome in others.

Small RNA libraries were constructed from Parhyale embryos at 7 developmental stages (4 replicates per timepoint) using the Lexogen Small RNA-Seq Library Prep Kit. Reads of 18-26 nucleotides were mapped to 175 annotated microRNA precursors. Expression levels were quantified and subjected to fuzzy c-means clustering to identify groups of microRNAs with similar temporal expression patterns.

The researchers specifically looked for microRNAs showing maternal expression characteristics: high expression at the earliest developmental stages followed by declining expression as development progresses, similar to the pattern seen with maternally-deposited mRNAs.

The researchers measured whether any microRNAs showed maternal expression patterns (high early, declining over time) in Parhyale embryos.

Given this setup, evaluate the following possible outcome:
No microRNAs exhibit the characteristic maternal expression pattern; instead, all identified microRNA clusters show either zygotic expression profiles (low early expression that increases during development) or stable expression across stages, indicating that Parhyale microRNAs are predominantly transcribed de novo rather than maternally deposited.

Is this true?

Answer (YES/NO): NO